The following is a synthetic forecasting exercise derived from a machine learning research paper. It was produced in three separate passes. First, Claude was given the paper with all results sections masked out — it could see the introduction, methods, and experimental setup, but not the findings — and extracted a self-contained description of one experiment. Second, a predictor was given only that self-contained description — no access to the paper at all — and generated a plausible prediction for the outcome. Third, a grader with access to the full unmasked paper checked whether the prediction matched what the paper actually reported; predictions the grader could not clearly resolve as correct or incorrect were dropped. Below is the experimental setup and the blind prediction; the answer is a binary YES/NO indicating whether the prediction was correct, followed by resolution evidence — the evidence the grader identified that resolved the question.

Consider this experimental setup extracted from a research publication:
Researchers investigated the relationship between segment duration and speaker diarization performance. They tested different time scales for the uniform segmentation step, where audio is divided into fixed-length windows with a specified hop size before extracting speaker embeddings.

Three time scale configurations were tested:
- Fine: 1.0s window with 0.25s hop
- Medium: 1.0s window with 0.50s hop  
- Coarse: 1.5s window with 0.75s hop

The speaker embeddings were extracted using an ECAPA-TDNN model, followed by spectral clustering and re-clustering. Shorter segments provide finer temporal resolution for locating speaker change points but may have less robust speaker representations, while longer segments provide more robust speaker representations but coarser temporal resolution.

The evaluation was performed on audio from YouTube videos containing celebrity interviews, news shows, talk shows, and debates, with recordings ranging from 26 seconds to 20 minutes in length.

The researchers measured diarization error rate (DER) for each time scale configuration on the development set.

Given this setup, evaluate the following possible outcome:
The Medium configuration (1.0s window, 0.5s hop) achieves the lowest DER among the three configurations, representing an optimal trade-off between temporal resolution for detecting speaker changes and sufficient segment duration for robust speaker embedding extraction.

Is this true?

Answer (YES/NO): NO